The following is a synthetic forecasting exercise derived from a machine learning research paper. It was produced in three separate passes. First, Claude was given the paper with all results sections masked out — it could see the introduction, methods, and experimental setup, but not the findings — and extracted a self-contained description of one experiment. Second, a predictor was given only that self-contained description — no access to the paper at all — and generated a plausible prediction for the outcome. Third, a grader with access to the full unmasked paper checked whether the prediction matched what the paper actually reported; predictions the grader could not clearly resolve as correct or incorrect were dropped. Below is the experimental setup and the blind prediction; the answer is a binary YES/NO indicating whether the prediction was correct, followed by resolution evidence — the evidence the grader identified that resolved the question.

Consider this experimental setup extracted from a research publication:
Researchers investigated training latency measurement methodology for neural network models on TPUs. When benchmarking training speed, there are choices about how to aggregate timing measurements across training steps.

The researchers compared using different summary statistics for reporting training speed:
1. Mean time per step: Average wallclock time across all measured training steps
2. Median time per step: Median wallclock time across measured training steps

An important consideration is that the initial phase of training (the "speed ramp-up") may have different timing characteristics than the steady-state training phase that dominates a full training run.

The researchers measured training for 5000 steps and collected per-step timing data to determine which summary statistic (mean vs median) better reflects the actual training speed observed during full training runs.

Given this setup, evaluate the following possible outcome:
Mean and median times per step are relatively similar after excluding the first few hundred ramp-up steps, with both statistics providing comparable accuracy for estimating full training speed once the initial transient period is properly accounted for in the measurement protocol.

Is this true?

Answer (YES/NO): NO